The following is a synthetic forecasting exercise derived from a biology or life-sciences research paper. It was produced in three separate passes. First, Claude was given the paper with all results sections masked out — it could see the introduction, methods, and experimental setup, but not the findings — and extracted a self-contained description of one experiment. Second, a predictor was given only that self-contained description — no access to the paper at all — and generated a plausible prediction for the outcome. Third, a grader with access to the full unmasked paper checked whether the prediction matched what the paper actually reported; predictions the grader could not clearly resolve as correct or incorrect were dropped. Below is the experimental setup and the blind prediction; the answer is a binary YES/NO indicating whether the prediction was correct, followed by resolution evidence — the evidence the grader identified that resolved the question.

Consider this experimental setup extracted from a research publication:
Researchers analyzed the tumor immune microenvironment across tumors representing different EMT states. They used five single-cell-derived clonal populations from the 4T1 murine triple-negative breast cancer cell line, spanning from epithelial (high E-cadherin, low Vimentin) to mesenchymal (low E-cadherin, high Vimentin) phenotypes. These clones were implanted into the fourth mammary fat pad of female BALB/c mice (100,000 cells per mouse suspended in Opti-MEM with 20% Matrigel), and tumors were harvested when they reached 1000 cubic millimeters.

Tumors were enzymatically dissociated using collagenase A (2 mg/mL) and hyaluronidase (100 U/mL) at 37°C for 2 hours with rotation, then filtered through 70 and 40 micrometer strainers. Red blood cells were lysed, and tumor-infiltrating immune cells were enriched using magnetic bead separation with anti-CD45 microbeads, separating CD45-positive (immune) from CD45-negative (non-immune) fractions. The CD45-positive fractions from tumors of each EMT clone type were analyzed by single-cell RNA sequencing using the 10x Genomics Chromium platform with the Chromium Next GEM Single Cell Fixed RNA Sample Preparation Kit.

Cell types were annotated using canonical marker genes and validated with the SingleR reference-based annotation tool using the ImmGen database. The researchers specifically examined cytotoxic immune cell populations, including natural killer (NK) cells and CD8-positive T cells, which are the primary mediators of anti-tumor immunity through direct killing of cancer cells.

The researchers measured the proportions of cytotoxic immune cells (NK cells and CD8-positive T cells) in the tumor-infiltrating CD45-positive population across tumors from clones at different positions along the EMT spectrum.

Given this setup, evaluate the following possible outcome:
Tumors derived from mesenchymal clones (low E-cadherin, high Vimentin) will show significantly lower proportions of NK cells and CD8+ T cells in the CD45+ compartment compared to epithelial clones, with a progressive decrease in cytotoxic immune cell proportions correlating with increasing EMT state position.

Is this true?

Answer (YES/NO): YES